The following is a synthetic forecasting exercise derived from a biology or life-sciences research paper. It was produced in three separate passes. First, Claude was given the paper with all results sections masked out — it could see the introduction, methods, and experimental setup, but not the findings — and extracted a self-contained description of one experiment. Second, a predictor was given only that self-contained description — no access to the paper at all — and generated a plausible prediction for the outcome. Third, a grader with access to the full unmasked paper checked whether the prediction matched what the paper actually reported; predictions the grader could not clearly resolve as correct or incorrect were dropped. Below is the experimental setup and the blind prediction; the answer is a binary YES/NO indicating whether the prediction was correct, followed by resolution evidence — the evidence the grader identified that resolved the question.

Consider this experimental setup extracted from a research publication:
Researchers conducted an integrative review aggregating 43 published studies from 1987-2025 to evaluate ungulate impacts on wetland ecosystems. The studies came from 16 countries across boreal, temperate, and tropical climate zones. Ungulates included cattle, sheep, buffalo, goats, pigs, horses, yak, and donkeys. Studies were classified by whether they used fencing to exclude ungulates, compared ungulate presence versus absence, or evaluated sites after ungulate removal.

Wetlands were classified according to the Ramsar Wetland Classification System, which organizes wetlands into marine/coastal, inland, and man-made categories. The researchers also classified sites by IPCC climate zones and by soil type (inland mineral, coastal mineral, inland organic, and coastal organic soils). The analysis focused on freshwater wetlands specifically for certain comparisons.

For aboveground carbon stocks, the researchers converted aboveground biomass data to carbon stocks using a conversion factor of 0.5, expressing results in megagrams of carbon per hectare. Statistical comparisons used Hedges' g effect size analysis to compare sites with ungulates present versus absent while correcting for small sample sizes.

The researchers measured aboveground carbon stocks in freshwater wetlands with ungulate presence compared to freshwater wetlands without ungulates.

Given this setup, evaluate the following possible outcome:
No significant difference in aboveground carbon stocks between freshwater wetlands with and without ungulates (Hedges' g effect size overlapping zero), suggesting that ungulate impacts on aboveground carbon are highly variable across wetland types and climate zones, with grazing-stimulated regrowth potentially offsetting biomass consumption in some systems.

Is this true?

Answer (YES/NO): NO